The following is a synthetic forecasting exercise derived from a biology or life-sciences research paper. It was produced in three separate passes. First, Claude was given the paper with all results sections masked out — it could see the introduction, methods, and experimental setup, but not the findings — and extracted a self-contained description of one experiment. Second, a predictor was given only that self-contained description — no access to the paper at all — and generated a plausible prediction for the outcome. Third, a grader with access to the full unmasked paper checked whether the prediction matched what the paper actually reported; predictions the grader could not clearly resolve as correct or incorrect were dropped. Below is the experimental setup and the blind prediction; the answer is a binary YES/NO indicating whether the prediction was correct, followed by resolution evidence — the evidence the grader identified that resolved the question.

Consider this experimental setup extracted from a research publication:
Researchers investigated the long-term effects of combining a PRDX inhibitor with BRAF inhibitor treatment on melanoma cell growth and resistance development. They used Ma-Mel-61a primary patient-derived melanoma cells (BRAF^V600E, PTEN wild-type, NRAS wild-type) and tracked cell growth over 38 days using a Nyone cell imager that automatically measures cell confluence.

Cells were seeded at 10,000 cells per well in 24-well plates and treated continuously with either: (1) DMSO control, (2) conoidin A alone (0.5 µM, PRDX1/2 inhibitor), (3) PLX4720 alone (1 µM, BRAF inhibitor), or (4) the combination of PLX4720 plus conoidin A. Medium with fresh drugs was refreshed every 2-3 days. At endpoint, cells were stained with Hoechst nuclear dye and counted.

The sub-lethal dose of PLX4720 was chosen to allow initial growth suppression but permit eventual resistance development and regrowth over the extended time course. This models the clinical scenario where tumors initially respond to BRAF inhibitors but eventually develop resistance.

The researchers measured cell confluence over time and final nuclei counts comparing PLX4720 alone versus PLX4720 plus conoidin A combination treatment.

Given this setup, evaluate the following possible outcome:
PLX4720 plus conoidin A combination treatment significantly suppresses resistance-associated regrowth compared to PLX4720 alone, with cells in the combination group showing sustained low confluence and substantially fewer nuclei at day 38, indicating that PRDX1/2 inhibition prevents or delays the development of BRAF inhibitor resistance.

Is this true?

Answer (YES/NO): YES